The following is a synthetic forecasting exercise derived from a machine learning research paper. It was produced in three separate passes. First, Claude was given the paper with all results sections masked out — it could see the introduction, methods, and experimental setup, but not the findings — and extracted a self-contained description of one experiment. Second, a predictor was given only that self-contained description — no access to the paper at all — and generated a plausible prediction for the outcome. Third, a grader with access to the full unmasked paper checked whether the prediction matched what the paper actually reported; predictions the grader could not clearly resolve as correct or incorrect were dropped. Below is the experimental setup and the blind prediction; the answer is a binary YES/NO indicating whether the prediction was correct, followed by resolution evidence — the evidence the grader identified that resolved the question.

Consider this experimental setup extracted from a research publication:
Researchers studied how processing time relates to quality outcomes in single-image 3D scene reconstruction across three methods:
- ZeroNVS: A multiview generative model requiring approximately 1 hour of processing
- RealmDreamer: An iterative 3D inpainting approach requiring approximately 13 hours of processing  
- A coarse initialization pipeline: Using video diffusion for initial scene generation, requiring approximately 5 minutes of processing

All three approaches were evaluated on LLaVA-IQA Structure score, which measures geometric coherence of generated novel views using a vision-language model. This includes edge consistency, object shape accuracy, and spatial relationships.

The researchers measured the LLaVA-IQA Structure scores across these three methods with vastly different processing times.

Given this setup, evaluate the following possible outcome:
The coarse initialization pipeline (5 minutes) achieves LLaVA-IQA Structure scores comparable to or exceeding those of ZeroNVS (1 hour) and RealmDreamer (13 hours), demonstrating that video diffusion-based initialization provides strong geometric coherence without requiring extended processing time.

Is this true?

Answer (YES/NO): YES